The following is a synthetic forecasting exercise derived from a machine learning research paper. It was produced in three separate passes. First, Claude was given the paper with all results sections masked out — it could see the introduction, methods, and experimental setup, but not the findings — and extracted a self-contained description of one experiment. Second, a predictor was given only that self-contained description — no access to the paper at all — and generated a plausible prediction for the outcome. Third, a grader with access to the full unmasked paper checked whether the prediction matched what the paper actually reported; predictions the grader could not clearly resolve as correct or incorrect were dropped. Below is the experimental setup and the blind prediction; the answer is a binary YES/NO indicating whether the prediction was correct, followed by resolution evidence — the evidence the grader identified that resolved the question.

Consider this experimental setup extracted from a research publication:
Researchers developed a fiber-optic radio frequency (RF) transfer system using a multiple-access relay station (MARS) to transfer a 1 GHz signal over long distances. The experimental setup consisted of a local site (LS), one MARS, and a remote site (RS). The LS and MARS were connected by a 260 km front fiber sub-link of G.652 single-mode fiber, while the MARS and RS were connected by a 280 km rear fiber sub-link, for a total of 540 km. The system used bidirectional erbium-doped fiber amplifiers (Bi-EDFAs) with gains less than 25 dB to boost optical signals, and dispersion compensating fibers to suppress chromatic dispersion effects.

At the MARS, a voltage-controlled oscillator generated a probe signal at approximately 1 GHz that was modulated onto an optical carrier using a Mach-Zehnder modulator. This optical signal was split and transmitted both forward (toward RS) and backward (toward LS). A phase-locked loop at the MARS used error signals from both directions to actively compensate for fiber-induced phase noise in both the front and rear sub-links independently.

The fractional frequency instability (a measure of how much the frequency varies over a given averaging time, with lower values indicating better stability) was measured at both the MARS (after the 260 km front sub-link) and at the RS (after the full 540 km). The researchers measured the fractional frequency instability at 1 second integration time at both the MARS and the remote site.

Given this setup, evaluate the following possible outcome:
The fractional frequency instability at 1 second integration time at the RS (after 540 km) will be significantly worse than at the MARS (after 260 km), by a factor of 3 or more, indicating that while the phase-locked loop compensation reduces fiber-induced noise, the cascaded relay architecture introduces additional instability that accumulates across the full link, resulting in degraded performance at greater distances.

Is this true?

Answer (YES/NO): NO